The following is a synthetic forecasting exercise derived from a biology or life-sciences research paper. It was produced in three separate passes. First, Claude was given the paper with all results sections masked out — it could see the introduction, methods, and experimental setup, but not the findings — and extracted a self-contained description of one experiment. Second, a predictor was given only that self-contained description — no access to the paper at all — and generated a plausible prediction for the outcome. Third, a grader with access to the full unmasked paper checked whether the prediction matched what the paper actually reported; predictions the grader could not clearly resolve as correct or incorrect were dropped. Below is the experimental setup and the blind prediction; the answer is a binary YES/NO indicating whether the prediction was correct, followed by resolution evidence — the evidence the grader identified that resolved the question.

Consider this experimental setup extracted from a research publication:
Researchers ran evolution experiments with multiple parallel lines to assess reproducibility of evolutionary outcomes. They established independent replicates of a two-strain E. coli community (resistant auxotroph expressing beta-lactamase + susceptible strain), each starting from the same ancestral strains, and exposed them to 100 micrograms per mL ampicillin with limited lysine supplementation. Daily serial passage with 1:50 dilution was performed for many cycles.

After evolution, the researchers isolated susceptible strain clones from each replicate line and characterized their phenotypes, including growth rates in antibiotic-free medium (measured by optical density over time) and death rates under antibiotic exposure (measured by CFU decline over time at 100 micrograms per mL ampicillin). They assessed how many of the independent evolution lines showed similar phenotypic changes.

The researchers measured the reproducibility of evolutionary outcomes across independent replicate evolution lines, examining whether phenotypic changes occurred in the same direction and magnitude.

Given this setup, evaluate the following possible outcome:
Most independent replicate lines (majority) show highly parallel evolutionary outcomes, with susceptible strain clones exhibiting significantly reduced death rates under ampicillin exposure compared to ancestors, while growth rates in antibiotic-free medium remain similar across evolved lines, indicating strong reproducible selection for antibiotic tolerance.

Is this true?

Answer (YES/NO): NO